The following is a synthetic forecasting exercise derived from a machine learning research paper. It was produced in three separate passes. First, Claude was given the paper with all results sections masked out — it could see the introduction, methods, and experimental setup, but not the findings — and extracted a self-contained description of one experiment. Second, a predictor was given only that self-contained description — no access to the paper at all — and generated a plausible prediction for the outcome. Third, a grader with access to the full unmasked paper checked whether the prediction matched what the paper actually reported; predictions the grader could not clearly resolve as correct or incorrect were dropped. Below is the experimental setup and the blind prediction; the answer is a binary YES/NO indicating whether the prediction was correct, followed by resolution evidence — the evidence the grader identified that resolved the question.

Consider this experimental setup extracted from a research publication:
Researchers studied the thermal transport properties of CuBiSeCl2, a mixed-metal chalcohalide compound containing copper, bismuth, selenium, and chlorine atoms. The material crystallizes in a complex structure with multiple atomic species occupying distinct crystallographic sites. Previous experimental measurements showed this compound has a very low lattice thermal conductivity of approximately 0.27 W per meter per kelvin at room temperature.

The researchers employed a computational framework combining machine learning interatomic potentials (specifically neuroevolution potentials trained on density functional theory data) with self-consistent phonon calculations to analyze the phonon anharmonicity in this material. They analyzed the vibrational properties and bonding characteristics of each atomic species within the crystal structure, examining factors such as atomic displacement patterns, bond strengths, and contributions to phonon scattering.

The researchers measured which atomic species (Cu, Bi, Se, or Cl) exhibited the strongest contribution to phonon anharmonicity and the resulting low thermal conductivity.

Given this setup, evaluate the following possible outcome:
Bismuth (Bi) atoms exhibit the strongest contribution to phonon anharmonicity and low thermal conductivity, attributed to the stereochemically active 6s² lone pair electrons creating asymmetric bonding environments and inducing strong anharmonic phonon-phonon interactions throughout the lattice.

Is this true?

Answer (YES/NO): NO